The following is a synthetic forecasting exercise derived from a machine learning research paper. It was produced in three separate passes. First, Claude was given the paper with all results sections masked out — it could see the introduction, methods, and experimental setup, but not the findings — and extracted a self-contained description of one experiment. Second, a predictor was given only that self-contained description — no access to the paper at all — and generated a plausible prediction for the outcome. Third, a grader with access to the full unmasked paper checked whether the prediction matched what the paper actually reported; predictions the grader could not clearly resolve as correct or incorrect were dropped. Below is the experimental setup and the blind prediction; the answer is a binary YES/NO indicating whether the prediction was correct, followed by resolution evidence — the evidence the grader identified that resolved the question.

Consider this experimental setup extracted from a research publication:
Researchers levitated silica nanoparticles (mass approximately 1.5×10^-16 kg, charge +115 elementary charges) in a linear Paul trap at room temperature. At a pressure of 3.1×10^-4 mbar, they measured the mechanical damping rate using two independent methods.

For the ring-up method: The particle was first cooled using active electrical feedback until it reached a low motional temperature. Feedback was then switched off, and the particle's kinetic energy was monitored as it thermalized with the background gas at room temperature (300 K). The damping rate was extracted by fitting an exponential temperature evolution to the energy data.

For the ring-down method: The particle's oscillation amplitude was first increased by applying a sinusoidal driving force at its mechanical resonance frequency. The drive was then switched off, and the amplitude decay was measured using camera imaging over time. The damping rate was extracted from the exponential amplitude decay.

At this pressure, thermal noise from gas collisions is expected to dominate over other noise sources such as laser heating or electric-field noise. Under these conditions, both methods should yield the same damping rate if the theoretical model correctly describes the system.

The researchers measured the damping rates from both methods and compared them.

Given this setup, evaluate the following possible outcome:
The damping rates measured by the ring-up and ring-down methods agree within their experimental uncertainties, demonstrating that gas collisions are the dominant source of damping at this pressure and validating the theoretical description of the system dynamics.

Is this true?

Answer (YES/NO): NO